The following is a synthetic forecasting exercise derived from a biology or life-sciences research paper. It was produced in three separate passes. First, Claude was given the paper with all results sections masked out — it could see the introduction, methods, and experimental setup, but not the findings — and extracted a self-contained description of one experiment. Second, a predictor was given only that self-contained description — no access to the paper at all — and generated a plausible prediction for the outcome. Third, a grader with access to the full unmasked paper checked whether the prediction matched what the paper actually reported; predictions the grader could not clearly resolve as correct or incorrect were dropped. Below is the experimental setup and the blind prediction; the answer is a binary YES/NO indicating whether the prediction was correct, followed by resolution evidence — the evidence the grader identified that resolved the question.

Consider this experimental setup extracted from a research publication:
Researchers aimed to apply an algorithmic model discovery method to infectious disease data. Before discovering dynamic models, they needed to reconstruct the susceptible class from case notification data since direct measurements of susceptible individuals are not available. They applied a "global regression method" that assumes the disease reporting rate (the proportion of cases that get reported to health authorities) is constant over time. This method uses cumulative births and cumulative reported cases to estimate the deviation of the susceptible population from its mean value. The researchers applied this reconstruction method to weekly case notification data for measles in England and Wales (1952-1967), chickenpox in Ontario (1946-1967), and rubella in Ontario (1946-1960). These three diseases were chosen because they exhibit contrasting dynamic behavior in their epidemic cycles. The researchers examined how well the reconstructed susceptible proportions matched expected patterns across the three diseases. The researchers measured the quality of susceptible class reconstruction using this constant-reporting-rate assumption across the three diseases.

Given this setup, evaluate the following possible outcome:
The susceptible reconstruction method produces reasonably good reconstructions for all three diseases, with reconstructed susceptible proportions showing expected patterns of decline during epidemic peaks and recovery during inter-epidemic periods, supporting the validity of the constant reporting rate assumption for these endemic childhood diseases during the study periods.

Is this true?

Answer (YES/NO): NO